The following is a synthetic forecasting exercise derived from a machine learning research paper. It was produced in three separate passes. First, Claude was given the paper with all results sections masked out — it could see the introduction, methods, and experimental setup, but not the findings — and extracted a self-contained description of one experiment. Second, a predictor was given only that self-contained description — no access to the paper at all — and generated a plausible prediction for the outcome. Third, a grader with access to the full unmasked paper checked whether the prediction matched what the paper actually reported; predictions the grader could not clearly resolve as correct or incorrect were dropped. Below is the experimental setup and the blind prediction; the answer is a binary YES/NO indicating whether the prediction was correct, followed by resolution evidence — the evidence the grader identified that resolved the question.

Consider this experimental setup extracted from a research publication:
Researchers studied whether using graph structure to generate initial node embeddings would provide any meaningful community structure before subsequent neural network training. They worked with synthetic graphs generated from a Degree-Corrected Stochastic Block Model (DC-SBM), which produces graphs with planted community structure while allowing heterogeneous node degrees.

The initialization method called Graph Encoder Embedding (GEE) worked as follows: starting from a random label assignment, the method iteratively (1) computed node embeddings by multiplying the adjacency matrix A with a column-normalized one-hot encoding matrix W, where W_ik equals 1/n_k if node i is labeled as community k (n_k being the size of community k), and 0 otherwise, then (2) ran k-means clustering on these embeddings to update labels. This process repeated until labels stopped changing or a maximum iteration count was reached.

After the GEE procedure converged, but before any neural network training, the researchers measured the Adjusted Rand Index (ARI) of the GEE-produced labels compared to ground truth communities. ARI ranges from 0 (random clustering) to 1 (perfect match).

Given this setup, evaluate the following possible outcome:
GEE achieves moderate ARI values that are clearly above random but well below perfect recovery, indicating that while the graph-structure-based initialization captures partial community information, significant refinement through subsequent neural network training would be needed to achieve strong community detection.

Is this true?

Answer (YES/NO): NO